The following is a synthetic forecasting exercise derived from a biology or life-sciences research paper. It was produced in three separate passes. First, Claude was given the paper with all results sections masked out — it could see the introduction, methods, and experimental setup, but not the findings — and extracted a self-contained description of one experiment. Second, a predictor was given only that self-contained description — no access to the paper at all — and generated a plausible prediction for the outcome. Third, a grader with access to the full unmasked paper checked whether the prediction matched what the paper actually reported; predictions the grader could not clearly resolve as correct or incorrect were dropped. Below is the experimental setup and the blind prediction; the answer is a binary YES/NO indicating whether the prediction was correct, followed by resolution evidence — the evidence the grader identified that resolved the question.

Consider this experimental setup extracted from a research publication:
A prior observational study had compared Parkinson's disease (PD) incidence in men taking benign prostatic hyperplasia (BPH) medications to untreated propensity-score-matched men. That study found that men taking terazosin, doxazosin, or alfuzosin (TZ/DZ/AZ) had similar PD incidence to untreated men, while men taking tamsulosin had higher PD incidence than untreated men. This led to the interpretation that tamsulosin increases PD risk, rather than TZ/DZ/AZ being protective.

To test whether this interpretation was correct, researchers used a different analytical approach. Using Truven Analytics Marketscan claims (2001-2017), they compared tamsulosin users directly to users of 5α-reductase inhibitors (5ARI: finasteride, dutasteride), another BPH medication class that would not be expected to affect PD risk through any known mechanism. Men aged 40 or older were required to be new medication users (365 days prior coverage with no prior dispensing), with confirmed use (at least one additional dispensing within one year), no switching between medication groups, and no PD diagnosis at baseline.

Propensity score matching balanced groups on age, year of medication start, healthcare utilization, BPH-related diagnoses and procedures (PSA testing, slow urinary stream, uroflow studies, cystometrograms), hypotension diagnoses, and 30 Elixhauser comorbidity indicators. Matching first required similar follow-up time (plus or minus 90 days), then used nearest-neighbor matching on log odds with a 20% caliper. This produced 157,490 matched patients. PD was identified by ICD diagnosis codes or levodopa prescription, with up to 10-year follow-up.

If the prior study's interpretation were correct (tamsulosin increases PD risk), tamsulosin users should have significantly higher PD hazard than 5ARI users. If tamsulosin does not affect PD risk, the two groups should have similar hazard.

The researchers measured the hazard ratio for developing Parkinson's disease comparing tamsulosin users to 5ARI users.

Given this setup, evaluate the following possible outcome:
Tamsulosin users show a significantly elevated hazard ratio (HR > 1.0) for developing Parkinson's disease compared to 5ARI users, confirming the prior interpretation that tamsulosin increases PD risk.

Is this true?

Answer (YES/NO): NO